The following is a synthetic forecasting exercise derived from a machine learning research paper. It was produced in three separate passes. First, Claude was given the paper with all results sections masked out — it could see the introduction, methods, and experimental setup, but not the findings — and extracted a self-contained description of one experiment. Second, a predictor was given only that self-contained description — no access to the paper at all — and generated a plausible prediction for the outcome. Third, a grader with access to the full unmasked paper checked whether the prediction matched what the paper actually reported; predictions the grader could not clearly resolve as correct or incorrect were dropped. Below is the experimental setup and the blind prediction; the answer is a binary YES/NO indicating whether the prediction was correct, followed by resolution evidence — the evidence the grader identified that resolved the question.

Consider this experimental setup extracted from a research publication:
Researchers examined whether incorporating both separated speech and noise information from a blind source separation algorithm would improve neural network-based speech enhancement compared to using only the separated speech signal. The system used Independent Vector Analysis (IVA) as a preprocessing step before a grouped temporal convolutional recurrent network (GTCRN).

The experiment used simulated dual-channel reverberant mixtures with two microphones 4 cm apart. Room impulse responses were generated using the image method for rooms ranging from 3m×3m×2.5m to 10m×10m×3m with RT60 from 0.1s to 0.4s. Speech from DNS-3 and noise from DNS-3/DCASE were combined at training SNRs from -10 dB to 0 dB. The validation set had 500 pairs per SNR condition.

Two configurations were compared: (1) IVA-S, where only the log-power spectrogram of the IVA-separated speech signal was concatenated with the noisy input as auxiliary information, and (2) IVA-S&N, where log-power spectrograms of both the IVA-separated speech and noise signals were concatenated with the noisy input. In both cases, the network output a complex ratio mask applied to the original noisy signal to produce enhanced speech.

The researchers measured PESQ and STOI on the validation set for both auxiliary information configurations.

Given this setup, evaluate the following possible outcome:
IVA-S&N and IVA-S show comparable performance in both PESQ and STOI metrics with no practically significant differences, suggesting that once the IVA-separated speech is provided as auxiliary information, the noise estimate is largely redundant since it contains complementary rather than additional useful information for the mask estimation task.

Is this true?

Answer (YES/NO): NO